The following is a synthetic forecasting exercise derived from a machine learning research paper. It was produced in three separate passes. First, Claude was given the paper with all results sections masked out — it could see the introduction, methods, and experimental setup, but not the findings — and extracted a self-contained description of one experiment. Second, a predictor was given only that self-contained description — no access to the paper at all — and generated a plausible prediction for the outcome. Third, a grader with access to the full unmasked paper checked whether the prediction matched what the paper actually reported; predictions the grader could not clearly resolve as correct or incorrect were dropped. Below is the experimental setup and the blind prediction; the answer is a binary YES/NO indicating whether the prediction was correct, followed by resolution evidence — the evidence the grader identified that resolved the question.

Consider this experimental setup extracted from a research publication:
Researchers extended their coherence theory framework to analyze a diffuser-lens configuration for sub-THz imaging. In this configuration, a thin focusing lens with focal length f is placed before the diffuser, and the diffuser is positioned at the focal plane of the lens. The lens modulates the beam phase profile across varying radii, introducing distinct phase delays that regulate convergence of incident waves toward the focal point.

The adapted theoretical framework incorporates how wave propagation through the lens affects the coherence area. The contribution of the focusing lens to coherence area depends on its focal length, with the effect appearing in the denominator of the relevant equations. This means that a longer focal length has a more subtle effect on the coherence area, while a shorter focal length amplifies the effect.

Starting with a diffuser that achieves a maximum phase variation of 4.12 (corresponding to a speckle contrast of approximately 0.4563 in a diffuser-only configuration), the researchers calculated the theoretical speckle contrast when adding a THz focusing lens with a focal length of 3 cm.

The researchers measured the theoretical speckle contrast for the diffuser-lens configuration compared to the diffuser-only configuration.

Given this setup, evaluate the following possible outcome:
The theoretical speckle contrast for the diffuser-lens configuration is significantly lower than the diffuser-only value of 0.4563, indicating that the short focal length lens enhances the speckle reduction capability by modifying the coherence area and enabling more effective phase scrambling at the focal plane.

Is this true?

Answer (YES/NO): YES